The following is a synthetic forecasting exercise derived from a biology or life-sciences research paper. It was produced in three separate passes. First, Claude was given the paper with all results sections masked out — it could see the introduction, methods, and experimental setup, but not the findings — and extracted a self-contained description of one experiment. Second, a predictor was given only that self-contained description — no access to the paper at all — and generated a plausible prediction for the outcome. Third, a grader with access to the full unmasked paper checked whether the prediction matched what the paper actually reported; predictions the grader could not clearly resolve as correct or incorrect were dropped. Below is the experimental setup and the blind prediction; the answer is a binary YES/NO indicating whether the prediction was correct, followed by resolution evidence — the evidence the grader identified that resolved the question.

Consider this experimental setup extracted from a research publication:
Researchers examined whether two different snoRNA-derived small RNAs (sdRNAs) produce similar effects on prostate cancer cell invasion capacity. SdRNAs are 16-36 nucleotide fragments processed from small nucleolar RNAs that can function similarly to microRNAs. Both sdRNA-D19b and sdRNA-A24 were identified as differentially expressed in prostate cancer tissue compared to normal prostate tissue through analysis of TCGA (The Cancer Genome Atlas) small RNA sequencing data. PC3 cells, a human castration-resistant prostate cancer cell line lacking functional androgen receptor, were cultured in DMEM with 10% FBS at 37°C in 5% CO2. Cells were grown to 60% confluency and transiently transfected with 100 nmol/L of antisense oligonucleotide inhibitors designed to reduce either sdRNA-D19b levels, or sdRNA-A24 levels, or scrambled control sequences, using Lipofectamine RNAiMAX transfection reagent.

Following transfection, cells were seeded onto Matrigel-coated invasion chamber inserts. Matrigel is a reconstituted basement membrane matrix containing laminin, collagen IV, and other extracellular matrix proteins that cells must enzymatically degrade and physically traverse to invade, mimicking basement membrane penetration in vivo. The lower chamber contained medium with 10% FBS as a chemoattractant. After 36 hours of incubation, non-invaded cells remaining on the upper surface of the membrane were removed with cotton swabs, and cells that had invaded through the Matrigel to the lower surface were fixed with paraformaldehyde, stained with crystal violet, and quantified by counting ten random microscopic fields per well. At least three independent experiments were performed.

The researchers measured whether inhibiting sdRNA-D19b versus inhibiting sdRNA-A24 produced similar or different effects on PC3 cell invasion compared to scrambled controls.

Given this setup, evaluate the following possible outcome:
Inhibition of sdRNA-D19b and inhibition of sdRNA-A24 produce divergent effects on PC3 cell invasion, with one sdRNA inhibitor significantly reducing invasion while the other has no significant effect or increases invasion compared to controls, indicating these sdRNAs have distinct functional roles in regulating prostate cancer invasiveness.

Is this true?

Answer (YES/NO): NO